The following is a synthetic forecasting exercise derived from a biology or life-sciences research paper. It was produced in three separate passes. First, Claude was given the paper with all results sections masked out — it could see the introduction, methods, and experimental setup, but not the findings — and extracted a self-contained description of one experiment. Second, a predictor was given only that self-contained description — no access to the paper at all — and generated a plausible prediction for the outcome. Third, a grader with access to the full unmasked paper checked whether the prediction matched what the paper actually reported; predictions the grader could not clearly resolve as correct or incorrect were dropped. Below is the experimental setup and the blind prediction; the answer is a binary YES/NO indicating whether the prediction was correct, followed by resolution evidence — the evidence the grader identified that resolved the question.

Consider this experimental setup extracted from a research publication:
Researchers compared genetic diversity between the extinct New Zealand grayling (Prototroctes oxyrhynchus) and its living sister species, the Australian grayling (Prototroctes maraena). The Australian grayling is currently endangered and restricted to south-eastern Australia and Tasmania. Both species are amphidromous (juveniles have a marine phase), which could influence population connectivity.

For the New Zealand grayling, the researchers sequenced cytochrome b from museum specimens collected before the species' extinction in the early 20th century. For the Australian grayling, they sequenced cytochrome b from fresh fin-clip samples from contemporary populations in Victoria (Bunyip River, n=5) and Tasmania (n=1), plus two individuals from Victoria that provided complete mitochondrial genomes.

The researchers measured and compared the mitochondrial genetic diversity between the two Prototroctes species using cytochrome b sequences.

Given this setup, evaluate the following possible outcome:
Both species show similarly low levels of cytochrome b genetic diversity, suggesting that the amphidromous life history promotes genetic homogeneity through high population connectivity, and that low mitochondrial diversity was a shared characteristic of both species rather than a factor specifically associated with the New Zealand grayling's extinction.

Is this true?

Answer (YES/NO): NO